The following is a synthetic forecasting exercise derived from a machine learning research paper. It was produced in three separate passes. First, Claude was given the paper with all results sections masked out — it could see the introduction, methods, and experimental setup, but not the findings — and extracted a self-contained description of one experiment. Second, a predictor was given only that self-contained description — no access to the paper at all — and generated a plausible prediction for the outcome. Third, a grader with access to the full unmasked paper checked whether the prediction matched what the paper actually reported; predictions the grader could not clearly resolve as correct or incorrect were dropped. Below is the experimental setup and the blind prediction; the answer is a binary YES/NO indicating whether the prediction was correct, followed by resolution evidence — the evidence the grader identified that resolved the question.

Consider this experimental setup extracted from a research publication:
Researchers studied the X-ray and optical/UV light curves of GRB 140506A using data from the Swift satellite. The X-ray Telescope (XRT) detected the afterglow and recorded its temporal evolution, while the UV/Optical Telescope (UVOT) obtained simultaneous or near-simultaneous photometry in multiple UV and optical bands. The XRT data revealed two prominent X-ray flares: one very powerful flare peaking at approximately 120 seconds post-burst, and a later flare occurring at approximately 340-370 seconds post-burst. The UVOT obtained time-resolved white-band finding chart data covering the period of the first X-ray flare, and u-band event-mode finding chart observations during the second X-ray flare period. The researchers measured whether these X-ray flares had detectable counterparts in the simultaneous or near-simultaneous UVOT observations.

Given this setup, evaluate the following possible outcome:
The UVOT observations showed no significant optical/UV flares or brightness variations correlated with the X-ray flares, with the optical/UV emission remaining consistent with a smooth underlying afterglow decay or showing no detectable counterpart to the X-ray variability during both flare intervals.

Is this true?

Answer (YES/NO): NO